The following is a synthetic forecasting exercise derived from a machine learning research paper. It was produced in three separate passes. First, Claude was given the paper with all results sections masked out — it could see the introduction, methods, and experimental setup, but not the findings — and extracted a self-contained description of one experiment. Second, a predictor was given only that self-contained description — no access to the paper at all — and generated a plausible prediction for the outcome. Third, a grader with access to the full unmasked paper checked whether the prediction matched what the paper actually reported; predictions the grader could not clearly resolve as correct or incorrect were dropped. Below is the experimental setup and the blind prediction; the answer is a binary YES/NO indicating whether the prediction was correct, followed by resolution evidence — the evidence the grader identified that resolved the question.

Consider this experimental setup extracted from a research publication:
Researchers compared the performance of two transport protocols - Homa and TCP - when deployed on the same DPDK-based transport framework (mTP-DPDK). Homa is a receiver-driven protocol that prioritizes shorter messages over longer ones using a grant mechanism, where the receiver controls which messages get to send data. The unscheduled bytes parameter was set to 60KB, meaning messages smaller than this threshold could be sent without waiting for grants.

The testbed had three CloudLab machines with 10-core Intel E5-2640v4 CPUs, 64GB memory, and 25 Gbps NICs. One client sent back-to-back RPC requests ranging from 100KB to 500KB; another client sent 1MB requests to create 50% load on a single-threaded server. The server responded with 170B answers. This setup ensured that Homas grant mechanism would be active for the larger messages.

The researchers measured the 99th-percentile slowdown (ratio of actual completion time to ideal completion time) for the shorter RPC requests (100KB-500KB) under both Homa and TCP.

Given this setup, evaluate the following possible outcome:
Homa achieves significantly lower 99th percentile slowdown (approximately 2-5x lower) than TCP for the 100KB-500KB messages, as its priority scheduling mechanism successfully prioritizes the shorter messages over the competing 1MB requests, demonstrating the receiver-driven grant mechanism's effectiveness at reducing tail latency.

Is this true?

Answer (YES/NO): YES